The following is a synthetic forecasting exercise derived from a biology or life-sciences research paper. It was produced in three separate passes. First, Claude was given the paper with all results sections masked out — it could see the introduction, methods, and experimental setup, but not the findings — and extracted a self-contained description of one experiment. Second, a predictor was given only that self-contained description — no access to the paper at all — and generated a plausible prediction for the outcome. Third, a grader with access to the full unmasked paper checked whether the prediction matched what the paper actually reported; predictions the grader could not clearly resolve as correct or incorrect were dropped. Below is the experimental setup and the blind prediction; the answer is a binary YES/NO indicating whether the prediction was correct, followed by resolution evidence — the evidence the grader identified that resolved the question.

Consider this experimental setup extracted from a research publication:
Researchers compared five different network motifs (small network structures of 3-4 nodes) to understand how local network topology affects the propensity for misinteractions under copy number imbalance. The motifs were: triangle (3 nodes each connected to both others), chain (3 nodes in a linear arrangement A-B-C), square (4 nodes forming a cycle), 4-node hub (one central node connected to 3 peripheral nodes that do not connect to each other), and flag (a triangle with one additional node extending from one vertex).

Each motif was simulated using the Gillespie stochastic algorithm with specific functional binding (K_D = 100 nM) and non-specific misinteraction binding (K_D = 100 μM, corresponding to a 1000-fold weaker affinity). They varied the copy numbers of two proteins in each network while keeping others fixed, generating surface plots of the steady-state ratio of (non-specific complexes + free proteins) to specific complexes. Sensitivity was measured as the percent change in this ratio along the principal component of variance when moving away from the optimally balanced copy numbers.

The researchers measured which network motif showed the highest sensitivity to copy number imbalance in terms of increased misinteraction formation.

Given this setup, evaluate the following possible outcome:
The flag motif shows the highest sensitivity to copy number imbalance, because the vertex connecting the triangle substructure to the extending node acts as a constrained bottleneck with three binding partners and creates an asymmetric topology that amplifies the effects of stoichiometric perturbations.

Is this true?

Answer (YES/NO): NO